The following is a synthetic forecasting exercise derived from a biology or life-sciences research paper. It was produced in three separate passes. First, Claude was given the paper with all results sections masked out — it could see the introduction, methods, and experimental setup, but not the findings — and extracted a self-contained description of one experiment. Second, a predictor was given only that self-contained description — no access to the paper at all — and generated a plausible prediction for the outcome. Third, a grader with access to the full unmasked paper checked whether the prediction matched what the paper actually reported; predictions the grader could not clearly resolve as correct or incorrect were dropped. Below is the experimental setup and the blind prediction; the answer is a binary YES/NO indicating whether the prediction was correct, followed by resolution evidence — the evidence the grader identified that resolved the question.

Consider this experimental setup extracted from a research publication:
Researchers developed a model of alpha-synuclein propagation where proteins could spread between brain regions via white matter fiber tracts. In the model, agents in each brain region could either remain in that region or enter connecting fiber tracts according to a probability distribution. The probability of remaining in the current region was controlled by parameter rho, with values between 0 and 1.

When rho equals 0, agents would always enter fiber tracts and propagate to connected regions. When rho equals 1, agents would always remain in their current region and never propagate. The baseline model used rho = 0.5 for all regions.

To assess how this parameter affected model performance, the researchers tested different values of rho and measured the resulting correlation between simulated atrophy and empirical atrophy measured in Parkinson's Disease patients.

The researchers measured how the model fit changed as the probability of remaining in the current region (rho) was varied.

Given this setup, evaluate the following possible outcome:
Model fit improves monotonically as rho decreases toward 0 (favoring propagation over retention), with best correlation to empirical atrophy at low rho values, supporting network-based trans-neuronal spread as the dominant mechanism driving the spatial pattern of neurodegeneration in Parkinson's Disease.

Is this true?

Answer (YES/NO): NO